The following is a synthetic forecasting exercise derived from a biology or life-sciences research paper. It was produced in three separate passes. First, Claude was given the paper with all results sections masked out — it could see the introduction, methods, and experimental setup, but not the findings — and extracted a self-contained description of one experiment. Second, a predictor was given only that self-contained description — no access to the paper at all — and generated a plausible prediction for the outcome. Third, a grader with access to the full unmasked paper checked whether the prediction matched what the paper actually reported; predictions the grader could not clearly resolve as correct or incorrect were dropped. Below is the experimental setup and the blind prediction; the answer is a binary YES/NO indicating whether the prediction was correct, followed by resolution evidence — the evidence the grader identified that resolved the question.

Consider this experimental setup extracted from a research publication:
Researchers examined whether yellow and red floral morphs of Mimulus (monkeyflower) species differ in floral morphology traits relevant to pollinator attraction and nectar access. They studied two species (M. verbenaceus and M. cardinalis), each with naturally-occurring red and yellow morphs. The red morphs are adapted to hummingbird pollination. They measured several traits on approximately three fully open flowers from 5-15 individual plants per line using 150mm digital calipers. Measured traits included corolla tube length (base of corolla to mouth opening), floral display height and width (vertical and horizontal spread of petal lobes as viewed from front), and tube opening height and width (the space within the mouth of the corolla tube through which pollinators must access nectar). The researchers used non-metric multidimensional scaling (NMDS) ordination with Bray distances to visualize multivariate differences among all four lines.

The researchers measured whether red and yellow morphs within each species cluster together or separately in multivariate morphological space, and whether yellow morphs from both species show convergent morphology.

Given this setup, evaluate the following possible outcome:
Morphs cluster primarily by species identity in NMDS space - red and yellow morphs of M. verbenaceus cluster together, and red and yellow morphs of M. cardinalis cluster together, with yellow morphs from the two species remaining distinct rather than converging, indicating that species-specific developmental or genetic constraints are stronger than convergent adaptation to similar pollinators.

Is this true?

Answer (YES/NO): NO